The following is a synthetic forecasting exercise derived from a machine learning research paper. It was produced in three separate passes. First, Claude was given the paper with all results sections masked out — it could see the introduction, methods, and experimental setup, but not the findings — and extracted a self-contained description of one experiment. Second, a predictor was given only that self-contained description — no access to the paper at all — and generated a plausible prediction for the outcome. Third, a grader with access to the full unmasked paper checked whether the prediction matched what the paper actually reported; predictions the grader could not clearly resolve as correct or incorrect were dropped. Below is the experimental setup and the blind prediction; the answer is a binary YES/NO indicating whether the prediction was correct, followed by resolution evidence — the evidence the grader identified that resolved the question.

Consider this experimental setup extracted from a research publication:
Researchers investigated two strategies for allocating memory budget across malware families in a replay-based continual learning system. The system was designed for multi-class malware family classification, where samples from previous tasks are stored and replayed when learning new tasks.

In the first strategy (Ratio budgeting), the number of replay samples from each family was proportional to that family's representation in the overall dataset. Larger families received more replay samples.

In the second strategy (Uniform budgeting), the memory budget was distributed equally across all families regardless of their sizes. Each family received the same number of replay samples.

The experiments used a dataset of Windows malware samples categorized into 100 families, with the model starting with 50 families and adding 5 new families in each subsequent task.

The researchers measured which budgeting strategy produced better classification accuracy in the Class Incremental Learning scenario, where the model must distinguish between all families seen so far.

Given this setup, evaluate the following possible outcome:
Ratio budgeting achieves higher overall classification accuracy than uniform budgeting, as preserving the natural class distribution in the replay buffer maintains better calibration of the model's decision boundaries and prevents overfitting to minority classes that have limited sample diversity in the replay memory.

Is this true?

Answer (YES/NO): NO